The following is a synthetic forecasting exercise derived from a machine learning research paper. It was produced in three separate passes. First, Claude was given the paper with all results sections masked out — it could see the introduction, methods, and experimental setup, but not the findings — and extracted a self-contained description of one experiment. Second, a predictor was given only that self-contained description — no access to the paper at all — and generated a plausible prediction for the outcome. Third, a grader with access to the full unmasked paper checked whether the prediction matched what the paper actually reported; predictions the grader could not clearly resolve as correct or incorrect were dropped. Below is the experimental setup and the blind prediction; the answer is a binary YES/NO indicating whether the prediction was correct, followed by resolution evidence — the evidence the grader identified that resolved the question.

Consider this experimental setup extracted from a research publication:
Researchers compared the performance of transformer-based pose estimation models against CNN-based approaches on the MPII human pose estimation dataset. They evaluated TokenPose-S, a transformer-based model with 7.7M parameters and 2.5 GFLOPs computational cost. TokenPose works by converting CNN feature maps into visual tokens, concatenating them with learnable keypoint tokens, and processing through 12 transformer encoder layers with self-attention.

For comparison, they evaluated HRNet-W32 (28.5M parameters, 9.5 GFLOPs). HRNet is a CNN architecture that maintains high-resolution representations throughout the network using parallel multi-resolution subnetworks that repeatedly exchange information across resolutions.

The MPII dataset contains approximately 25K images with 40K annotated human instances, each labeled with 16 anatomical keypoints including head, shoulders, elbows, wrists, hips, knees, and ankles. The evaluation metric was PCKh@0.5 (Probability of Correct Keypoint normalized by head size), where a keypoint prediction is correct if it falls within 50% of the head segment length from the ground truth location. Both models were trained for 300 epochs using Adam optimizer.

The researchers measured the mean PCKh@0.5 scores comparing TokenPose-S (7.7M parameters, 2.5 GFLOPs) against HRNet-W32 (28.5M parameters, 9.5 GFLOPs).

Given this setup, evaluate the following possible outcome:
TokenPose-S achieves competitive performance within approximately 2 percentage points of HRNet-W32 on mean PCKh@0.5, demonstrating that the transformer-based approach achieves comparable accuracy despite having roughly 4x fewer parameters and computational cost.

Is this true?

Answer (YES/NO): NO